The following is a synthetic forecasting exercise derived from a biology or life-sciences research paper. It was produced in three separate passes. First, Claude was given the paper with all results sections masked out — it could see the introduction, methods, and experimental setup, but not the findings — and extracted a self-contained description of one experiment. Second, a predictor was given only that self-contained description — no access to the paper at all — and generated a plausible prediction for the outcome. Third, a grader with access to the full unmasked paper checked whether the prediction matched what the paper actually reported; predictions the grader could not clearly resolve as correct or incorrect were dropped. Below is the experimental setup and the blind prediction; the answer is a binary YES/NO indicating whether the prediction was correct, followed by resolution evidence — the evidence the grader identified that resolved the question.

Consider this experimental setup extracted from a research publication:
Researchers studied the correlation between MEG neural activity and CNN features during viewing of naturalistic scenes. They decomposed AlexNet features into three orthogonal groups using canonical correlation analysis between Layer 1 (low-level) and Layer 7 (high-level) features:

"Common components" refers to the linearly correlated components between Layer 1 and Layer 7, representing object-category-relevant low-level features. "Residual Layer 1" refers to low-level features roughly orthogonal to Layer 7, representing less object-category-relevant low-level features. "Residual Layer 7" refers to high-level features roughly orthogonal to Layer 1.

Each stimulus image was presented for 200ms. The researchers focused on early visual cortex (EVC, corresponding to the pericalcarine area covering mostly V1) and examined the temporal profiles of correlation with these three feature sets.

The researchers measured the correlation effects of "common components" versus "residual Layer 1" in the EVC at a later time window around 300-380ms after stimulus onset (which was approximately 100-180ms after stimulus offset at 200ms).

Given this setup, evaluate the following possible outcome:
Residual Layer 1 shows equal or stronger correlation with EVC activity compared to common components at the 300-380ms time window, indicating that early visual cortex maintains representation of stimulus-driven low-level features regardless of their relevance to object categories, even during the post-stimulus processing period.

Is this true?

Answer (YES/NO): NO